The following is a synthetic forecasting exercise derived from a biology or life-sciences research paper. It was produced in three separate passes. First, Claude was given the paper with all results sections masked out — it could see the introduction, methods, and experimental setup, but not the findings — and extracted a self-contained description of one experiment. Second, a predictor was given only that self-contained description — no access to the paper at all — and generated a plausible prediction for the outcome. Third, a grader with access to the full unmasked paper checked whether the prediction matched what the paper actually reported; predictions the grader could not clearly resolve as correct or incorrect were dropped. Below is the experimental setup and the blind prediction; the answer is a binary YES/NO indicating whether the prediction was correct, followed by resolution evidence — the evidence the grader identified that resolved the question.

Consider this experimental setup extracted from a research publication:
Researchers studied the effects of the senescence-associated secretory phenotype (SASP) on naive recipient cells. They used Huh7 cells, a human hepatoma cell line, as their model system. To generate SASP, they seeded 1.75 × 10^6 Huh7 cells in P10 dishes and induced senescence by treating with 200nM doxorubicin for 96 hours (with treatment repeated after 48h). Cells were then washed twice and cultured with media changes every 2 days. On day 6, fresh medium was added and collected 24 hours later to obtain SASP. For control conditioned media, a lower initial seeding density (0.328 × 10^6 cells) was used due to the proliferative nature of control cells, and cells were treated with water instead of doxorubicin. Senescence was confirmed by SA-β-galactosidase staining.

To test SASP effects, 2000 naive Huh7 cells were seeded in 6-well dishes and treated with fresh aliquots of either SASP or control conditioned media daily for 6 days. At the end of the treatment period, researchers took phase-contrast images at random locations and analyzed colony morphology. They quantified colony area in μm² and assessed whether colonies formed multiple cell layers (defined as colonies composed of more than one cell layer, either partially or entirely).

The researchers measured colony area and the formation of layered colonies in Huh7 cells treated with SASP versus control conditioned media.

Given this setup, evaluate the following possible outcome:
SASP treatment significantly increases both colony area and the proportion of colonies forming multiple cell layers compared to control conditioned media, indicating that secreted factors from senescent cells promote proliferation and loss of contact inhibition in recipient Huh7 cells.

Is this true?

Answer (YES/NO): NO